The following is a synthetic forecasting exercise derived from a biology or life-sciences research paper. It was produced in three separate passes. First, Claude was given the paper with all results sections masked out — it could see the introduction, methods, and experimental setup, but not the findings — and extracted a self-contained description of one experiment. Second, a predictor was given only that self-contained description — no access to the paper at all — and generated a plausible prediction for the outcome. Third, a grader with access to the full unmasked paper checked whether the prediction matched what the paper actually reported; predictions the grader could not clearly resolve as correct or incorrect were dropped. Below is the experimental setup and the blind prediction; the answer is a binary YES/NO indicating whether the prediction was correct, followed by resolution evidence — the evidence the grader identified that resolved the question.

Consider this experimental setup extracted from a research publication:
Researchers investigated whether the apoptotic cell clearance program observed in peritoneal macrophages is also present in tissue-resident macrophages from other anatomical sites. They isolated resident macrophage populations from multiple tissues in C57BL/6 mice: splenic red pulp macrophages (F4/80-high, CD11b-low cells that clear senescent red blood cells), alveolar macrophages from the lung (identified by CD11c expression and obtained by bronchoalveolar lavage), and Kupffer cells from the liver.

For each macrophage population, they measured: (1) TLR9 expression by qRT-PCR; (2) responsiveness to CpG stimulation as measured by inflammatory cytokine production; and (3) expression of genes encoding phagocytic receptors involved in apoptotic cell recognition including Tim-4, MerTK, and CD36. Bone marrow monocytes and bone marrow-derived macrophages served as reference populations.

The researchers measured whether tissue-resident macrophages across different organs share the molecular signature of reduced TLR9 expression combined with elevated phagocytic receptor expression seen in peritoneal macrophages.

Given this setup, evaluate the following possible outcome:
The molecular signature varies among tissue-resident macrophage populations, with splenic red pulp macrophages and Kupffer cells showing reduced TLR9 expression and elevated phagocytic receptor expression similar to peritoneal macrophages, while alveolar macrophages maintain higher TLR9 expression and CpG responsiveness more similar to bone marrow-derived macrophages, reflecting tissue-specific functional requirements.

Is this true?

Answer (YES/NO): NO